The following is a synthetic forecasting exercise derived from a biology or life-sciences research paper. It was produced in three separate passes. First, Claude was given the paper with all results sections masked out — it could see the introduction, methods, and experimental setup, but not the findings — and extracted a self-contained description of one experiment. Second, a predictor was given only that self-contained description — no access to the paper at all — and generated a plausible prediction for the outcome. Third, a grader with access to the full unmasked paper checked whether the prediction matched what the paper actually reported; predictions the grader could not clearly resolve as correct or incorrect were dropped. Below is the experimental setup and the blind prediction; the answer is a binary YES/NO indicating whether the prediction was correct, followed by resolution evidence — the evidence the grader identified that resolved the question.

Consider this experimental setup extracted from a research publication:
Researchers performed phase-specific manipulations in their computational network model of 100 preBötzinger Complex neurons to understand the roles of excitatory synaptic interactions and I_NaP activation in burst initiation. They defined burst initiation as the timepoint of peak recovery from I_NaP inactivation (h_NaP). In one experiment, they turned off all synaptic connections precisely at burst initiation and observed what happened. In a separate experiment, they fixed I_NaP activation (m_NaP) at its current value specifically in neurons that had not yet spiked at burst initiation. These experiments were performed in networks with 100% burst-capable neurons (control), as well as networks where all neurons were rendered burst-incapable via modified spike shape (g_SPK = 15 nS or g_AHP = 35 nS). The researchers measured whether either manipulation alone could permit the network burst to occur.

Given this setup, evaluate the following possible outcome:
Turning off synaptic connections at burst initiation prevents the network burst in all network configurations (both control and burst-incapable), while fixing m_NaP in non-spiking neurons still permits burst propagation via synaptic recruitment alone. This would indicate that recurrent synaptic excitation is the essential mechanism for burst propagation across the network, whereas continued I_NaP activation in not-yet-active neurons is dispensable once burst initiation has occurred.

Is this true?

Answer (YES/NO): NO